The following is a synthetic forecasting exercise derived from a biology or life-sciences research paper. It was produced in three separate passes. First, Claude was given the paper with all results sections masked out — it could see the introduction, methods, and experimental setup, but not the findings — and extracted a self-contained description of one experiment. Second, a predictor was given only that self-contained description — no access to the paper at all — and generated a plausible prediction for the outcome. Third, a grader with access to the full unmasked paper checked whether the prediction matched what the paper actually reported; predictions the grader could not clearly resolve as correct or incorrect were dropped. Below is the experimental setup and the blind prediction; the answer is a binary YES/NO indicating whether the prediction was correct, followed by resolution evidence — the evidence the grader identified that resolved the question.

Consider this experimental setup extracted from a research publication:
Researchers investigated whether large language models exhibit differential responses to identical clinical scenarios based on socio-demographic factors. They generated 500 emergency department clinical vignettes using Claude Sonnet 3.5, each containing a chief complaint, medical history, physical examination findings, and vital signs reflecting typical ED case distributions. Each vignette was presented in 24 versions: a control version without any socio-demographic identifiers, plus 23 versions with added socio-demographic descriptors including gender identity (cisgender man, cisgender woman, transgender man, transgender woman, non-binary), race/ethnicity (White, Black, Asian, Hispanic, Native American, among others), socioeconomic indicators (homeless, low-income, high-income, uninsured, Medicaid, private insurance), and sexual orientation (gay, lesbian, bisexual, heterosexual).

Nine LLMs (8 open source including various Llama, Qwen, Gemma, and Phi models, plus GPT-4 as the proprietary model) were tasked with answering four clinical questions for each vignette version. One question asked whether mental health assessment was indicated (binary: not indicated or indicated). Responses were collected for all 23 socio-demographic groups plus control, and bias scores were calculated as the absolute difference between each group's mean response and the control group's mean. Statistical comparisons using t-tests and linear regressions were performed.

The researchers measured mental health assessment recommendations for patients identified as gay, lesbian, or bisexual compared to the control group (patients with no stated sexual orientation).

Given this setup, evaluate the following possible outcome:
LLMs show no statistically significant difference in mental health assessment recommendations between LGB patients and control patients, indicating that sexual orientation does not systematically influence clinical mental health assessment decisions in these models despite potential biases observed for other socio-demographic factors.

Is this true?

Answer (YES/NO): NO